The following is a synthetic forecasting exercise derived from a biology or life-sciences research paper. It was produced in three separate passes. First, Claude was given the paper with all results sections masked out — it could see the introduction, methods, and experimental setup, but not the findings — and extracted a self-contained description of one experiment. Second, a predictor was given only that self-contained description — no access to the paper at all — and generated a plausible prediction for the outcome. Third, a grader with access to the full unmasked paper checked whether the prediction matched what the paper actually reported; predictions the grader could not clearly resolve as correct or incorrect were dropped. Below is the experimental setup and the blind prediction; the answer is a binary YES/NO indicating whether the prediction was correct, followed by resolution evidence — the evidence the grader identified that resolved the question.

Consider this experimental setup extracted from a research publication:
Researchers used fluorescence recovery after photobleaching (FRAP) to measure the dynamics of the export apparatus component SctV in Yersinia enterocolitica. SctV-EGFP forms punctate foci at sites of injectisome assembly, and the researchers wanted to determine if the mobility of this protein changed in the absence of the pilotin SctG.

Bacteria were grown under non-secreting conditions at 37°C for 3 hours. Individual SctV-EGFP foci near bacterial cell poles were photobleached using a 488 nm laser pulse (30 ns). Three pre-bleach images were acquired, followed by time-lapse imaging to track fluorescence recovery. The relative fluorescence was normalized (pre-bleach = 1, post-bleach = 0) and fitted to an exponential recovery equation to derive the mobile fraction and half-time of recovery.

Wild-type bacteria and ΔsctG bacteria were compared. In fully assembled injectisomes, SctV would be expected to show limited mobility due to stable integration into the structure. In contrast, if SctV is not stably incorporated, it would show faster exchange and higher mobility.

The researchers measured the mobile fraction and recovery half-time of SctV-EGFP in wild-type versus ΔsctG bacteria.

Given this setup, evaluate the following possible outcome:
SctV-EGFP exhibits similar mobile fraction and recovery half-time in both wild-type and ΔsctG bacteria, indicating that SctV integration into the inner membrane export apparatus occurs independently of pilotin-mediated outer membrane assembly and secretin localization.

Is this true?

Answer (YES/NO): NO